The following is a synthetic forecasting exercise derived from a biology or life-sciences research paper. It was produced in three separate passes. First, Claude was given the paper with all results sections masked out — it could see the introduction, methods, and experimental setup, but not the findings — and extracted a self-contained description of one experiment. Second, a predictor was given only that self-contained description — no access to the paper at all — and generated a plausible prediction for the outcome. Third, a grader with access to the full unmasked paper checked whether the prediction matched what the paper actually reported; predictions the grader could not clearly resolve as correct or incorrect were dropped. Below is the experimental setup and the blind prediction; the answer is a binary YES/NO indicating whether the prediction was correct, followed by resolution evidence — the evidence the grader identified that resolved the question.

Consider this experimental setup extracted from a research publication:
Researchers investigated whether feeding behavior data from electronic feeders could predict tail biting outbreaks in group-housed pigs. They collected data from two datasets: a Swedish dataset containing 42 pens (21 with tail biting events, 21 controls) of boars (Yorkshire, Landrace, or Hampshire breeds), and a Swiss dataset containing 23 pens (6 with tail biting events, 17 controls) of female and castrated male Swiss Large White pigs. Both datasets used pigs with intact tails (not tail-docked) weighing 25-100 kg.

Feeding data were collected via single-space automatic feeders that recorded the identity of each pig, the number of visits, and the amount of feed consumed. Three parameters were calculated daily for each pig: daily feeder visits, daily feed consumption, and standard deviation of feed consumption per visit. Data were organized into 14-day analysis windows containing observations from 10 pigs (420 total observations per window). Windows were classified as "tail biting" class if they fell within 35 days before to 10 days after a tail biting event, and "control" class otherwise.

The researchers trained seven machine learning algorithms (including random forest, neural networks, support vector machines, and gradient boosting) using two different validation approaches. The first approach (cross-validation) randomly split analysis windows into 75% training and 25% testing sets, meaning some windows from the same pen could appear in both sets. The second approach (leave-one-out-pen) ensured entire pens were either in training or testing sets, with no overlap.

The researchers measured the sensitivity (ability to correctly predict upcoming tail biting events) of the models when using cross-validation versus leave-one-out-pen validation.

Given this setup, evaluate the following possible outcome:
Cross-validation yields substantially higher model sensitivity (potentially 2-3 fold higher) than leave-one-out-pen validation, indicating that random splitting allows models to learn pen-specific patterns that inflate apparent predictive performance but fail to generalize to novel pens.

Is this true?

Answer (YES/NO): YES